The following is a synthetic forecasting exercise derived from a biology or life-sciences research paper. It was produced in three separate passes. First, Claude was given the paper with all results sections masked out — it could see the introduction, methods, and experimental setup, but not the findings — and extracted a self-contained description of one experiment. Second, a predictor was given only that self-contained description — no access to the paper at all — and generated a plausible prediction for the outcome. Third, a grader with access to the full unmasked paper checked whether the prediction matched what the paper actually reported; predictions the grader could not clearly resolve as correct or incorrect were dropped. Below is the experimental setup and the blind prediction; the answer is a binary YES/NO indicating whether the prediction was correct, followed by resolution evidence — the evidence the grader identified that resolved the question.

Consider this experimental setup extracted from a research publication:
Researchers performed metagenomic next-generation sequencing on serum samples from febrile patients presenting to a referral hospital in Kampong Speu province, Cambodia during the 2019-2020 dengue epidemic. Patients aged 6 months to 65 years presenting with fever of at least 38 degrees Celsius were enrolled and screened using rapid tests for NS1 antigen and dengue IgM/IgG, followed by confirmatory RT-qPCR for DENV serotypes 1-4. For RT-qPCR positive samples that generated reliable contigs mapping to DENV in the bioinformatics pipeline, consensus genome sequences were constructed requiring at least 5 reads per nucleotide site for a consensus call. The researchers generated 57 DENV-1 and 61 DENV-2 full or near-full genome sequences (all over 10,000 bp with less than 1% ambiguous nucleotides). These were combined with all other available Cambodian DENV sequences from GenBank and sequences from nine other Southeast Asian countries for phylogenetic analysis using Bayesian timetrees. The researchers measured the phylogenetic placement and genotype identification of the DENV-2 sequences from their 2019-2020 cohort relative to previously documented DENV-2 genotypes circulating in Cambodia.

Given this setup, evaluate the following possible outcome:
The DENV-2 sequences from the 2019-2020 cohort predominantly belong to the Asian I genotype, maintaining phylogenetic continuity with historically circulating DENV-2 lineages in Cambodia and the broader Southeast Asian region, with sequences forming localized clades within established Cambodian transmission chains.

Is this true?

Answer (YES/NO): NO